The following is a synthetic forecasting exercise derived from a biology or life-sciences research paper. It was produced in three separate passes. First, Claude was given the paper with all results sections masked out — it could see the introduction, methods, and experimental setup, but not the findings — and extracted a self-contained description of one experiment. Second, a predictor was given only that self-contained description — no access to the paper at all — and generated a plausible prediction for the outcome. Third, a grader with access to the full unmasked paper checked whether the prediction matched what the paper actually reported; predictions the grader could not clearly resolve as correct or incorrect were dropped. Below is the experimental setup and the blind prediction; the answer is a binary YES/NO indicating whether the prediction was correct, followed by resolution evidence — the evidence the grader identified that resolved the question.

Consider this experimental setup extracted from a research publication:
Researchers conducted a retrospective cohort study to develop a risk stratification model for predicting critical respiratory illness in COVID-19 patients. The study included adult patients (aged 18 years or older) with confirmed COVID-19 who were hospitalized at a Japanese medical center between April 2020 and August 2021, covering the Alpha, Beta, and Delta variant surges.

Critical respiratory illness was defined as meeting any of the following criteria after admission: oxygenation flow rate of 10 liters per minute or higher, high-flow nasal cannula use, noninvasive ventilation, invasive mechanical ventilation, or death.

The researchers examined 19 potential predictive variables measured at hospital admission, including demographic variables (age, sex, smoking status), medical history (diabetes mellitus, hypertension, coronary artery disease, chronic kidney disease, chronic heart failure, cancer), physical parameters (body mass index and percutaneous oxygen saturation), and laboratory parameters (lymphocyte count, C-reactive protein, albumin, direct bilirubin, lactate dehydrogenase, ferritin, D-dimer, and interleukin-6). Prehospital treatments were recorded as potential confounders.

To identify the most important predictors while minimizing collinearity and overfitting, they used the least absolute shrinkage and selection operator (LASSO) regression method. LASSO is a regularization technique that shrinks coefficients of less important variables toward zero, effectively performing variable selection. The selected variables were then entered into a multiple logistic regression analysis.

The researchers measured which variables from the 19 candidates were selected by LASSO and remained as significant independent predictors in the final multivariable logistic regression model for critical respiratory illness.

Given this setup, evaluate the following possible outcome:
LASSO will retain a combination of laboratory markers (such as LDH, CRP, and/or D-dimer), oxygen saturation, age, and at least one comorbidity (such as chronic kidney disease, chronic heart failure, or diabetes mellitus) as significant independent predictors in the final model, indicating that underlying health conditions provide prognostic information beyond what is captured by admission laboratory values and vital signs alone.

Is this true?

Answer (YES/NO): NO